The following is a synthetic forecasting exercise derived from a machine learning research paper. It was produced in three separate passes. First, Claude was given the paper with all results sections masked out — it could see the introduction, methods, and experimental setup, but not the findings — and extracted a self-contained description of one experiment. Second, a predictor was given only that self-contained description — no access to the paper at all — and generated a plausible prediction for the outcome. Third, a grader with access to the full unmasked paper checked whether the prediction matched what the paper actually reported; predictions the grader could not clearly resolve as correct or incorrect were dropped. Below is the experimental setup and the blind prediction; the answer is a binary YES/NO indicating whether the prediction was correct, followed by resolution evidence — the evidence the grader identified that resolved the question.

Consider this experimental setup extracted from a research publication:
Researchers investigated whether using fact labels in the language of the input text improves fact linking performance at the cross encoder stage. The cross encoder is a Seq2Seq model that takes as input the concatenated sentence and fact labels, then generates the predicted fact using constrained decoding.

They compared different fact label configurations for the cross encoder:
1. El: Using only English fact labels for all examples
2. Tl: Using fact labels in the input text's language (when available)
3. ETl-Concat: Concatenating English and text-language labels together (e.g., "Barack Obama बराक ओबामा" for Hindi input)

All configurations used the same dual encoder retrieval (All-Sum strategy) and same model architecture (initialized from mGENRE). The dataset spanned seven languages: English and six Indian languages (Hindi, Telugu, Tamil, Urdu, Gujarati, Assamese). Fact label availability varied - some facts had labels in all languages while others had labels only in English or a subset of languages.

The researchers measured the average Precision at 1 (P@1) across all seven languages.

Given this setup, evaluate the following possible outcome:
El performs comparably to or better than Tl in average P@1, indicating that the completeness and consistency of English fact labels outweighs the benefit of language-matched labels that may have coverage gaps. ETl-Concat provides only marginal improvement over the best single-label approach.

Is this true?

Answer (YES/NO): NO